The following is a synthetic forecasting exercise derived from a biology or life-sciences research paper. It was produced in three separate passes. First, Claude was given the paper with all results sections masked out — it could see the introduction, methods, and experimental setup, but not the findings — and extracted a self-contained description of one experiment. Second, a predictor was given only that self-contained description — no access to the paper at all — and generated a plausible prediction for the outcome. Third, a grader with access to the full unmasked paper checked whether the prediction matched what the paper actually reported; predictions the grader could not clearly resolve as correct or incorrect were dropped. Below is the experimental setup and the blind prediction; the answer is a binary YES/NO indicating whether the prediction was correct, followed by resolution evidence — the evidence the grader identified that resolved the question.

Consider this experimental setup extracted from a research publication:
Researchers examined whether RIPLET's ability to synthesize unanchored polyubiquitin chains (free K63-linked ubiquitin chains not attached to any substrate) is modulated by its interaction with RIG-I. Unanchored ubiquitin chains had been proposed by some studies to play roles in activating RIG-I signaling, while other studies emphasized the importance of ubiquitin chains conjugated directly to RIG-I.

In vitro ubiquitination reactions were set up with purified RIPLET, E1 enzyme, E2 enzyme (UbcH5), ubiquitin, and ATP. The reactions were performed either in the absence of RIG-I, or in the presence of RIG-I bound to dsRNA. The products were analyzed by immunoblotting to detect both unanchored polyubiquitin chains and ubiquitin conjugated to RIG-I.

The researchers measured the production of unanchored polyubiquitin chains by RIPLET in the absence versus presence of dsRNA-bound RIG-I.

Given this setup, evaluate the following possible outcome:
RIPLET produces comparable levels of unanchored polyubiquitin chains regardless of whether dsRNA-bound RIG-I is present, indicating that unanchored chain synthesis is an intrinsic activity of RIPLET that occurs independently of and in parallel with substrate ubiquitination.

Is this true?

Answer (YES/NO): NO